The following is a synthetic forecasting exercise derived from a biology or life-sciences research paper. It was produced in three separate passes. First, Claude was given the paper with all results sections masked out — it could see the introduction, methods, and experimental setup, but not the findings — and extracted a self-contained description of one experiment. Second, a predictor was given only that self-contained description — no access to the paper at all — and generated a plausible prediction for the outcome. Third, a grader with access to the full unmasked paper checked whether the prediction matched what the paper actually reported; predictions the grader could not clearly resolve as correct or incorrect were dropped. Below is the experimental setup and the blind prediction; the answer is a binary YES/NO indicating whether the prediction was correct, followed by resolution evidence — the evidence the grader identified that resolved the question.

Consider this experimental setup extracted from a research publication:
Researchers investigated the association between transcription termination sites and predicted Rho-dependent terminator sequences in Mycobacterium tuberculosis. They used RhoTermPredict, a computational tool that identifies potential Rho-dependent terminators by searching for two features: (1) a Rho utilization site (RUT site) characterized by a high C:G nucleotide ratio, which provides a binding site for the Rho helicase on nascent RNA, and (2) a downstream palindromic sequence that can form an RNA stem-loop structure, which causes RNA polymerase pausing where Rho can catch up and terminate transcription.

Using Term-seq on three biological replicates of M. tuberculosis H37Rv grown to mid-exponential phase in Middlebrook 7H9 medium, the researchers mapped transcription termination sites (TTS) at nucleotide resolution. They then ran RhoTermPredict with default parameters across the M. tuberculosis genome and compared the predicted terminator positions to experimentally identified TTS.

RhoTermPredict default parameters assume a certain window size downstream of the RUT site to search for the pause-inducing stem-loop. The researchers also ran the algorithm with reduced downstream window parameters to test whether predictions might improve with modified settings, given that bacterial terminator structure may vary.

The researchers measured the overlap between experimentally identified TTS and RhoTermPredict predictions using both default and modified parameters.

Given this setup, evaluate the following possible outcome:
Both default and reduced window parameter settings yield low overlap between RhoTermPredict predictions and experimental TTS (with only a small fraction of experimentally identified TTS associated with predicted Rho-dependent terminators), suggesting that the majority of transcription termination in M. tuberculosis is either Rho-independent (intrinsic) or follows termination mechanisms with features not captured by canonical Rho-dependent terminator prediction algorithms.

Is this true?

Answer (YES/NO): NO